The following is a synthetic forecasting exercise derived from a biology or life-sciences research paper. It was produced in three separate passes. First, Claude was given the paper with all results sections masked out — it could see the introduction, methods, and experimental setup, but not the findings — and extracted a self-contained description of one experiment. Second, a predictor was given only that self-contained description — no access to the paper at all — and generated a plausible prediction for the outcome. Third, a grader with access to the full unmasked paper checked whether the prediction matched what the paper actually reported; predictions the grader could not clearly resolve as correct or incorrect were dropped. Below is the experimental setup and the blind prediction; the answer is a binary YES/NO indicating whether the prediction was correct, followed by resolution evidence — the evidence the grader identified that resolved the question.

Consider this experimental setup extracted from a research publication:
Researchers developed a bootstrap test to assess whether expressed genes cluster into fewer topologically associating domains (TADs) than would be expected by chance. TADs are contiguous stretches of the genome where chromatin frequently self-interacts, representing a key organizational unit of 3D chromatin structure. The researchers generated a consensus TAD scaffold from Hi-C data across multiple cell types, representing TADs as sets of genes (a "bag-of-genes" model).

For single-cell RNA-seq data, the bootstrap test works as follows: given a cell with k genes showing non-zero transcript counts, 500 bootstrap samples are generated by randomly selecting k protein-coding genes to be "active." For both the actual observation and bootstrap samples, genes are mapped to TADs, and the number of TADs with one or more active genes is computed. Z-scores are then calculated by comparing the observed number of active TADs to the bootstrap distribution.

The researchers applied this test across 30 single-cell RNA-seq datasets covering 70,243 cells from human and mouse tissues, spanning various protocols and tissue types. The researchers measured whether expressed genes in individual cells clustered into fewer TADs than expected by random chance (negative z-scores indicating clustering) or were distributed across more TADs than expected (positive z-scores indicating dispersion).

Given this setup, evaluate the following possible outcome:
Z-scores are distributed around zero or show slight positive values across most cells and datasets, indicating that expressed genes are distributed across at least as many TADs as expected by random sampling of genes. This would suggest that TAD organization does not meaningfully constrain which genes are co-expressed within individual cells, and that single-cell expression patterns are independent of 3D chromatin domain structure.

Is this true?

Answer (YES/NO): NO